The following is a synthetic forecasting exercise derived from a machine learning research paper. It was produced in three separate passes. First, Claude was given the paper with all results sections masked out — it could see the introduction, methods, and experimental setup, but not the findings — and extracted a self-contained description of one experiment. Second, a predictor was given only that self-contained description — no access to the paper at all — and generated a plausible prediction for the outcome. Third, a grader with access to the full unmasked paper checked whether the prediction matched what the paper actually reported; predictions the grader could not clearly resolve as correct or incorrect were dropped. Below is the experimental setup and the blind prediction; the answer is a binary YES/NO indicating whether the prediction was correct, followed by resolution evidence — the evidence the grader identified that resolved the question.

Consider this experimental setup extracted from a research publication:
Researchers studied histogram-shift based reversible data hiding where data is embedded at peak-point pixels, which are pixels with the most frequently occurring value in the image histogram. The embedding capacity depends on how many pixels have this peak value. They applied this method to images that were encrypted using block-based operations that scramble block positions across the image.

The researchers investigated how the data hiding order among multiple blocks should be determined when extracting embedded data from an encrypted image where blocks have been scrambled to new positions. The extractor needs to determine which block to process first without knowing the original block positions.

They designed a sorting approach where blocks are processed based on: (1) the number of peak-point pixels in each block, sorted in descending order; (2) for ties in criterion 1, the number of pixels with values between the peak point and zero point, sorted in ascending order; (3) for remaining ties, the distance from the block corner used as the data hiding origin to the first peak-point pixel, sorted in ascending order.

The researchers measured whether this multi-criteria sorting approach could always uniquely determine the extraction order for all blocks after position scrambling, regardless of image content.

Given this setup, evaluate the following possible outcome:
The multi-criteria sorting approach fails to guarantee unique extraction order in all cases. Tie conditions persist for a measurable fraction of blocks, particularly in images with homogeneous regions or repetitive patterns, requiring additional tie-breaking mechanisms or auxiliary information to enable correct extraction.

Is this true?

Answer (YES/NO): NO